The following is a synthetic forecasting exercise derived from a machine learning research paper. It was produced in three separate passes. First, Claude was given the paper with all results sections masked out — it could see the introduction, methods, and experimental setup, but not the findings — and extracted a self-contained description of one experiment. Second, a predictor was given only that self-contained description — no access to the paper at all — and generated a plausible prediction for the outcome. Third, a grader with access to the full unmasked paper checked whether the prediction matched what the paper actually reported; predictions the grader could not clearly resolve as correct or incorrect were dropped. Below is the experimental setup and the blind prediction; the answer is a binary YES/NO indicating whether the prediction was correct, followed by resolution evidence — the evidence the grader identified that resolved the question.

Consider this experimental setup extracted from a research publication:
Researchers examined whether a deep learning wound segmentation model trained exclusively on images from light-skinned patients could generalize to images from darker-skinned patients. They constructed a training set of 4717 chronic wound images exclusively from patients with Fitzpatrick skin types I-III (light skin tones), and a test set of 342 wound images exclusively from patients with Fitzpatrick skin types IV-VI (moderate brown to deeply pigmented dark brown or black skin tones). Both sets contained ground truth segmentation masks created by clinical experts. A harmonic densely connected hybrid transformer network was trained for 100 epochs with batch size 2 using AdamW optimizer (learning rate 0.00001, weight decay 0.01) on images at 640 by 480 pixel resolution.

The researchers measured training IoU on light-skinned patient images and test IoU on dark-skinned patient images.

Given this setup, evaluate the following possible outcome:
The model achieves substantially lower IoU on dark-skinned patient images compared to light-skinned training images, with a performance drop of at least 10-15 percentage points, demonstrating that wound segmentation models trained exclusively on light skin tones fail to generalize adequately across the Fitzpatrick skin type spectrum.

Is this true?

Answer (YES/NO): YES